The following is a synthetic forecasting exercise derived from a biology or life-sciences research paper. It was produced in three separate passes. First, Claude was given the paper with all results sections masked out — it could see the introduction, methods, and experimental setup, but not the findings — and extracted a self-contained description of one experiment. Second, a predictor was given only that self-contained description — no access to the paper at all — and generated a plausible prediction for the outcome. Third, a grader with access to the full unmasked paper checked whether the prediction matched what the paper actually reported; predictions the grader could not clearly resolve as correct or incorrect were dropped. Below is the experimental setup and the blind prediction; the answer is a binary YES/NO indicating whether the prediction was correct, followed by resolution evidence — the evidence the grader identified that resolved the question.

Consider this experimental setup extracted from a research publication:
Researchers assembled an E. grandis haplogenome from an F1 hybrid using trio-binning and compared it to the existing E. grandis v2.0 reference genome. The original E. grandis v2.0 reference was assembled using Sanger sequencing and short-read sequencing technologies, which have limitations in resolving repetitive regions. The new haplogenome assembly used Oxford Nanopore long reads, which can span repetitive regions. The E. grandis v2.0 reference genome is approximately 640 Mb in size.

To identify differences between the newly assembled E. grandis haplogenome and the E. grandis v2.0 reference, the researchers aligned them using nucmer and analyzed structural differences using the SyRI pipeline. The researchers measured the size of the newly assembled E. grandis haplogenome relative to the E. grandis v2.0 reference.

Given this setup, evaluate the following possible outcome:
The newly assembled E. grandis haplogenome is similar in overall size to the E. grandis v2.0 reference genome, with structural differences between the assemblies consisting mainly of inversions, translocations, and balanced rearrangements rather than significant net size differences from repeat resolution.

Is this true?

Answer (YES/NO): NO